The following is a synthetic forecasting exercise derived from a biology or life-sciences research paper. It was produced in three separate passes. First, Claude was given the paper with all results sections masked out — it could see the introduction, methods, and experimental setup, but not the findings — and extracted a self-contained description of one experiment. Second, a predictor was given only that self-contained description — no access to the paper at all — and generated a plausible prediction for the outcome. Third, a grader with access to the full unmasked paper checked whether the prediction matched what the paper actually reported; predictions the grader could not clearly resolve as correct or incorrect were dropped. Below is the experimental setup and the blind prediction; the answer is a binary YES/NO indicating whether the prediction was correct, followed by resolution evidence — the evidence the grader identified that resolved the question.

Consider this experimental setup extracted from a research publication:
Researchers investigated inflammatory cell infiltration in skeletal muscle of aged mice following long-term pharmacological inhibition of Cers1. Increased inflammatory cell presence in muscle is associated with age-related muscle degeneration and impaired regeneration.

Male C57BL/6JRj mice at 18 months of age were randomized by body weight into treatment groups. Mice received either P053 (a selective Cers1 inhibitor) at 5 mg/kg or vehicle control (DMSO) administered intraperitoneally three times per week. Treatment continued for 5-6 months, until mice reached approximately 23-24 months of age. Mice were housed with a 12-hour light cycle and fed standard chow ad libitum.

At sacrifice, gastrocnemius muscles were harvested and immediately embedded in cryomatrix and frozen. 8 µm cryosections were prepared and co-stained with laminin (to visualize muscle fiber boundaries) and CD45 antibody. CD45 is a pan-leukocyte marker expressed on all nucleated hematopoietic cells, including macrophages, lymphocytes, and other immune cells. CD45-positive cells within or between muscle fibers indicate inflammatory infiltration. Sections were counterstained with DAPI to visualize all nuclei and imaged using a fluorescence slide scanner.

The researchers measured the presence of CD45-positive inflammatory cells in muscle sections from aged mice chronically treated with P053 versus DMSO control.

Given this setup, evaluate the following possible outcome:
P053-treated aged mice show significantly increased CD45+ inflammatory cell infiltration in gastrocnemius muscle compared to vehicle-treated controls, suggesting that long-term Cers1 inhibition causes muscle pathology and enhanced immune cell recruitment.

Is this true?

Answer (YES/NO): YES